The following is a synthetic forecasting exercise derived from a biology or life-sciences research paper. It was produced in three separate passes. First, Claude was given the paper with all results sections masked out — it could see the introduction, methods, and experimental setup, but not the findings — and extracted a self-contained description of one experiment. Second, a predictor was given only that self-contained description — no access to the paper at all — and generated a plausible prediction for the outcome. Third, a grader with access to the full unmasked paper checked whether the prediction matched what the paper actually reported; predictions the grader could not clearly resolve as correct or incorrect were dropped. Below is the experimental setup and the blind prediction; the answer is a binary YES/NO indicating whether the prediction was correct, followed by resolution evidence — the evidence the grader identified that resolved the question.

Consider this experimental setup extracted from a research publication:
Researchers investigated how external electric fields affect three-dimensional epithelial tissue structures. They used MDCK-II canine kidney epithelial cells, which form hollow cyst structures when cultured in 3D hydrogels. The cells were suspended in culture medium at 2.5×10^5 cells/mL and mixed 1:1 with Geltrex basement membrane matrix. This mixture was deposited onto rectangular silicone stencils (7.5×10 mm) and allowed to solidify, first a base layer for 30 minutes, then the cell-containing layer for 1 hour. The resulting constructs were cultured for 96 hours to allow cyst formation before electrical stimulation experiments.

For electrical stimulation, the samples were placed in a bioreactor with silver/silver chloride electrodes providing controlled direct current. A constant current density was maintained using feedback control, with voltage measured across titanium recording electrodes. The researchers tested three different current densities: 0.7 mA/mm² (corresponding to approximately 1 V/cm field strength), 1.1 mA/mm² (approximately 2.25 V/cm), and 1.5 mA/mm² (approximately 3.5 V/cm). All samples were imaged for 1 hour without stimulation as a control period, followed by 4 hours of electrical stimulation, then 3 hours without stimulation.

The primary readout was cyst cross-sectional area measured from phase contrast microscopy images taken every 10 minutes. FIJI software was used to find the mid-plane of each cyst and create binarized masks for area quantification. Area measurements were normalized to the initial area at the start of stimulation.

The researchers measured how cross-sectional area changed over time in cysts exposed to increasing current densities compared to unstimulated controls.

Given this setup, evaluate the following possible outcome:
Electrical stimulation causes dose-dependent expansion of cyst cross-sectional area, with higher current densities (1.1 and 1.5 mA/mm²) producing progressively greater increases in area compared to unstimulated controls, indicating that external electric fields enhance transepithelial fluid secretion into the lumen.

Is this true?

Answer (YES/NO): YES